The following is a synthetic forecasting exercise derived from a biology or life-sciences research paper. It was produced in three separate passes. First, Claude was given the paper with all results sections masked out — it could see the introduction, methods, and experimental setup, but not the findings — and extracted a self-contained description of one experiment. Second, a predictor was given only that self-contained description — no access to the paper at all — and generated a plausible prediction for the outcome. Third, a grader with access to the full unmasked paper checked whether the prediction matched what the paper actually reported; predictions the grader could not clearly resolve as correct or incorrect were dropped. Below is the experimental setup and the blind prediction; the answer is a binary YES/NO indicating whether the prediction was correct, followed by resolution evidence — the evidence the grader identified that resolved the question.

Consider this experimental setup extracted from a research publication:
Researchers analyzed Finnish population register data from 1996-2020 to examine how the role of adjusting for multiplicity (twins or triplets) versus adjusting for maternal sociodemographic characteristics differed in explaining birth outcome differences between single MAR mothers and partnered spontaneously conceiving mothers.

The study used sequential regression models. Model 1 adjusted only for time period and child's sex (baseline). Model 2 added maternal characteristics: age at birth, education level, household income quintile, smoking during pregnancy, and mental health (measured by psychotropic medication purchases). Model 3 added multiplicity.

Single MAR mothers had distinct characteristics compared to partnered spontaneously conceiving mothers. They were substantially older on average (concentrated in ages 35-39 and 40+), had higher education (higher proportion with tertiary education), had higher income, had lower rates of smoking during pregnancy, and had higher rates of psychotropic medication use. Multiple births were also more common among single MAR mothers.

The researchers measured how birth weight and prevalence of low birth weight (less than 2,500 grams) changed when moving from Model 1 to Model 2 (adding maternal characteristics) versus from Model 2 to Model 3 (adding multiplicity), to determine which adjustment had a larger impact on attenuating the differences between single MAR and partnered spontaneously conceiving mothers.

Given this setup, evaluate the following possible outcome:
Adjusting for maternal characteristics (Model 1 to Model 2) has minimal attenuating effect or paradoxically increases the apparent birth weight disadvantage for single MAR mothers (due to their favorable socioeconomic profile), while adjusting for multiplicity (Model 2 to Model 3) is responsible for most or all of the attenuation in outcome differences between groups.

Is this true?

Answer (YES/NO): NO